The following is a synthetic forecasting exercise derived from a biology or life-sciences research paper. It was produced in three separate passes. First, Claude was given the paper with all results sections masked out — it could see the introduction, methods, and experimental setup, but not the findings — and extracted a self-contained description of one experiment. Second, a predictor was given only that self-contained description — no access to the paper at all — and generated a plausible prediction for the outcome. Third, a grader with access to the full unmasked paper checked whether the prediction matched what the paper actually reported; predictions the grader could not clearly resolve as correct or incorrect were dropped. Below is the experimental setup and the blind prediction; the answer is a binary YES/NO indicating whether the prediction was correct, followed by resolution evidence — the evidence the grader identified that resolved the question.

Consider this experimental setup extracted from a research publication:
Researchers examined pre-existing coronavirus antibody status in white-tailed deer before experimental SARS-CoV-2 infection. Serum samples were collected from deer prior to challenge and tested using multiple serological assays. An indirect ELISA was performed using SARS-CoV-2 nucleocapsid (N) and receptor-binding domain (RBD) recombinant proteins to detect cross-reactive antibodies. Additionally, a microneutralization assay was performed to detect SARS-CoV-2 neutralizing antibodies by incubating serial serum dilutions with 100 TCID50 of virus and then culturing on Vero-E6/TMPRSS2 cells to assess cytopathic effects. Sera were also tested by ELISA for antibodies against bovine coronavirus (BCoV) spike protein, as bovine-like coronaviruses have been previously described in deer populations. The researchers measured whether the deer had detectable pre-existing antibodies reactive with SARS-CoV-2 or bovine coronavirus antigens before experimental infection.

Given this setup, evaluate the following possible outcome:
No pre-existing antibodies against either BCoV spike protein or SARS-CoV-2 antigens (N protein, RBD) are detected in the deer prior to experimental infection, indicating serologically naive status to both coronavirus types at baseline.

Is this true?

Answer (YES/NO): NO